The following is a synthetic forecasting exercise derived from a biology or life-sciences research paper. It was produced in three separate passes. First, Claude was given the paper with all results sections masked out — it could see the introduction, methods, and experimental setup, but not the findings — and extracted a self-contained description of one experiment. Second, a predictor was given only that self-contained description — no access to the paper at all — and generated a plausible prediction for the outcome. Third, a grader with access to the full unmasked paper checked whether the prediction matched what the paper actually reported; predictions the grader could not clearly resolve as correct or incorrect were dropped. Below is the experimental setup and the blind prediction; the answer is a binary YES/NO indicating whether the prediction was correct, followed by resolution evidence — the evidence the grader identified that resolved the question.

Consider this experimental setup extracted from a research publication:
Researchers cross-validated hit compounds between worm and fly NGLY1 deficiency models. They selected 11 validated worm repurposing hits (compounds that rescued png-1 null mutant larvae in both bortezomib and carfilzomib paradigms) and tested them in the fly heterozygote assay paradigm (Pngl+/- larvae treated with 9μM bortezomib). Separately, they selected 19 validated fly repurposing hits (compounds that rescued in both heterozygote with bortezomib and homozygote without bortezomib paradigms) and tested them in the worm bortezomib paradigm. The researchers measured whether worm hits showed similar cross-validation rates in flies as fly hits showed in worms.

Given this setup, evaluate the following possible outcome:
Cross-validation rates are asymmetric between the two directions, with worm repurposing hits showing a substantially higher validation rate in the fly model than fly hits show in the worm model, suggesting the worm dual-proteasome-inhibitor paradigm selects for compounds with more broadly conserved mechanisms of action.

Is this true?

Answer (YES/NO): YES